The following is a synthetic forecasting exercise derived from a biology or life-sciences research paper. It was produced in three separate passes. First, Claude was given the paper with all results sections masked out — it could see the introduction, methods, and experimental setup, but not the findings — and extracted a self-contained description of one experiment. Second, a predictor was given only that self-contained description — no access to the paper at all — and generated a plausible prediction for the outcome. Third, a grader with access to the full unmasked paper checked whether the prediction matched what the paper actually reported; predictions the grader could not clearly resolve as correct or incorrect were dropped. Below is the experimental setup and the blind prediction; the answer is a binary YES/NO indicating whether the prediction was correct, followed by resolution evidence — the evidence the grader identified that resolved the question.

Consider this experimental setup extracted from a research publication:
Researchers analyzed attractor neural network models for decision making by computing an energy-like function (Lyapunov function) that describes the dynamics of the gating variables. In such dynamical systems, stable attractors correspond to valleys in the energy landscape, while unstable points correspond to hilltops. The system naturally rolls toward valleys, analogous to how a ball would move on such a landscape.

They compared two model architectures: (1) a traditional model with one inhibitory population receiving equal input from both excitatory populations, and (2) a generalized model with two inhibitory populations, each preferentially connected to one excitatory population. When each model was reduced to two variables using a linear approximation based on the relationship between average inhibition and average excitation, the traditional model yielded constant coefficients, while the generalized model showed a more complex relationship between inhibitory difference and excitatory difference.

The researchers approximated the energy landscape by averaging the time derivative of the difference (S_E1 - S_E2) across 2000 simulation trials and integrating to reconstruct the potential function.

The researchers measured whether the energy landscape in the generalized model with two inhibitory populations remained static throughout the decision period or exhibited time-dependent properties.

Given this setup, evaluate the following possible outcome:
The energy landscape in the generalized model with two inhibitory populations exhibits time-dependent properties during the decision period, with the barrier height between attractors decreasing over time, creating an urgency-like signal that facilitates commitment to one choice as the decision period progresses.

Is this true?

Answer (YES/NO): NO